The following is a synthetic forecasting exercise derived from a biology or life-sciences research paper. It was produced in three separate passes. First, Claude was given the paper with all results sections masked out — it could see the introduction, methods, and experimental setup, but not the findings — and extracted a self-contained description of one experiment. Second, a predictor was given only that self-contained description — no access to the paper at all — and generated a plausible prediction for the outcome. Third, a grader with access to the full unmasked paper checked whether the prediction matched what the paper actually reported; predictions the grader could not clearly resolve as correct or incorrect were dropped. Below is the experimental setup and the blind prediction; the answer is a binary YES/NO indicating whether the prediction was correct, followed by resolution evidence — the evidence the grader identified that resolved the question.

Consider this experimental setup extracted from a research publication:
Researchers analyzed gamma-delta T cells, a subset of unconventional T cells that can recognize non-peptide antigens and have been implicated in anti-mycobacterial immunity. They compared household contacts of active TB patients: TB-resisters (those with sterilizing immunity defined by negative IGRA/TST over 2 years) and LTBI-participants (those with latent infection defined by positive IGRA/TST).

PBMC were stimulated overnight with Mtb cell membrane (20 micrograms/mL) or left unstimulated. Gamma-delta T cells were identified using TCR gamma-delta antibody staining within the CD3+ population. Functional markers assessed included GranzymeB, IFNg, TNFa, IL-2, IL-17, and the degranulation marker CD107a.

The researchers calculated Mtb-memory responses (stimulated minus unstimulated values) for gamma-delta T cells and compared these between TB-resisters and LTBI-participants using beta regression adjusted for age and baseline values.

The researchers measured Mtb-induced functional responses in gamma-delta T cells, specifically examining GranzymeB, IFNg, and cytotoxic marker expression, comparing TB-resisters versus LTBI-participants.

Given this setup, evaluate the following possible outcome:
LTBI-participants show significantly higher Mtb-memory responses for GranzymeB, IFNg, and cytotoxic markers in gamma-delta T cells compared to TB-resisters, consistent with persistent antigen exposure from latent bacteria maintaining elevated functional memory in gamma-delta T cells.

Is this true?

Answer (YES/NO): NO